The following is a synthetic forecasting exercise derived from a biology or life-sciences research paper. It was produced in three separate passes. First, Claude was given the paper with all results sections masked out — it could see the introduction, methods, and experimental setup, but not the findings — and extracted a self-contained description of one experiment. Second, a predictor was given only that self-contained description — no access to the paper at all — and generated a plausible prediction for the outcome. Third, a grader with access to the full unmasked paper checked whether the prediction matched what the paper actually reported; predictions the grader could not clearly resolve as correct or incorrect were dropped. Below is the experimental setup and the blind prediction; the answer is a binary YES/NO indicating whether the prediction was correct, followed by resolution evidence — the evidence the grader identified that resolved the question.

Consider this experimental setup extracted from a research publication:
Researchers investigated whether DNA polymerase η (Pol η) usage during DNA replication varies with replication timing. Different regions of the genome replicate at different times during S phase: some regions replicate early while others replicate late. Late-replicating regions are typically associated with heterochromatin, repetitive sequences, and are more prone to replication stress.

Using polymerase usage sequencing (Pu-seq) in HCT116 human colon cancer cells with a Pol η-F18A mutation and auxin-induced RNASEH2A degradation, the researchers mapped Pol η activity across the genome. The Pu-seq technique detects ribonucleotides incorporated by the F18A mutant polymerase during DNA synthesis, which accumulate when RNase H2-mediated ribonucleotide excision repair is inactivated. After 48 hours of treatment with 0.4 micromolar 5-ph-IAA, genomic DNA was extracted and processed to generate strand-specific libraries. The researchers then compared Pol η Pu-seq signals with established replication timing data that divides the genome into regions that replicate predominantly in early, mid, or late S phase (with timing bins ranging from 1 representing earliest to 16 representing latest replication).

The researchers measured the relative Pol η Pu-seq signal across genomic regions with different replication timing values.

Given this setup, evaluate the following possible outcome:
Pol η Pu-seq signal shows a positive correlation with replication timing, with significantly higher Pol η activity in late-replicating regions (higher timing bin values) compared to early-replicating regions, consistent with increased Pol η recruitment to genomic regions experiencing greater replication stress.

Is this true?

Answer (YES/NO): YES